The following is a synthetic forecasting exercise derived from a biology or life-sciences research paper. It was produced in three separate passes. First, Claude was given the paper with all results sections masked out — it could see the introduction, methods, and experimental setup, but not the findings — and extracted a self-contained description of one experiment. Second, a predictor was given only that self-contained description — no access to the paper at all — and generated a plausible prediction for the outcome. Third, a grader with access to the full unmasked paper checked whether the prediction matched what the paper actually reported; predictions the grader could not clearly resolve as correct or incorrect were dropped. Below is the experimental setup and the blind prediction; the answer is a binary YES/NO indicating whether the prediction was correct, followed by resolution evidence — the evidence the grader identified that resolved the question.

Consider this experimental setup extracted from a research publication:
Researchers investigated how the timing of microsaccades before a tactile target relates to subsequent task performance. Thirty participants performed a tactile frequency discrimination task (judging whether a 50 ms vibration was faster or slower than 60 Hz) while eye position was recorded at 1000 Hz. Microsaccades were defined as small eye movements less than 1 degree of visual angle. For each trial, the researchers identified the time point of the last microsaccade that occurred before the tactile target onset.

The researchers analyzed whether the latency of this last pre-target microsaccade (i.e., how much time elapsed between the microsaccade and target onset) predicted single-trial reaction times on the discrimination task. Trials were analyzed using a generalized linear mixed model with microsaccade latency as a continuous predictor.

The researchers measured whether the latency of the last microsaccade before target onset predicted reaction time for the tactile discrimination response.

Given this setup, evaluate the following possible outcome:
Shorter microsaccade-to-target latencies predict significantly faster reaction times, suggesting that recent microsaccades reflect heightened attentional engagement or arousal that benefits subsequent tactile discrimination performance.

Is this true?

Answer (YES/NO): NO